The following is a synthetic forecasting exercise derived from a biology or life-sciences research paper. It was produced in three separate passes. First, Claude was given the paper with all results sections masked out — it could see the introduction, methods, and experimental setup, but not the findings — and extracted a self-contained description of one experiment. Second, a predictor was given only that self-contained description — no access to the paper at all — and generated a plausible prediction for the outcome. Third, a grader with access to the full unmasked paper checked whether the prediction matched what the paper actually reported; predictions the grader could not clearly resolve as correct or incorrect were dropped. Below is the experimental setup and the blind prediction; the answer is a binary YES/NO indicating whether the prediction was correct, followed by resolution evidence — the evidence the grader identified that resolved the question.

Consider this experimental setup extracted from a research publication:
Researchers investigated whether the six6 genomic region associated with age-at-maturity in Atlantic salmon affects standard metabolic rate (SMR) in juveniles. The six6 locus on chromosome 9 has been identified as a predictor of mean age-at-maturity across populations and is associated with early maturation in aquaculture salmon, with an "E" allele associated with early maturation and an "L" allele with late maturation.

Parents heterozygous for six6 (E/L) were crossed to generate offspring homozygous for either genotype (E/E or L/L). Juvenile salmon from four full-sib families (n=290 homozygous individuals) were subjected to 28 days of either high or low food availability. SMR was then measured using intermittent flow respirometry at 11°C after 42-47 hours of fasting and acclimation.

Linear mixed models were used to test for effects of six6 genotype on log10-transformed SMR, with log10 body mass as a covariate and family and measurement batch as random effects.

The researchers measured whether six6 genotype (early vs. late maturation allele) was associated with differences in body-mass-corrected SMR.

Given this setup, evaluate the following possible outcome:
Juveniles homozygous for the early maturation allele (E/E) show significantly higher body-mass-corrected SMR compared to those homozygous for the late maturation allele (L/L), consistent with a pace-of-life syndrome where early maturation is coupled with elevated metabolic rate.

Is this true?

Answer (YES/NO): NO